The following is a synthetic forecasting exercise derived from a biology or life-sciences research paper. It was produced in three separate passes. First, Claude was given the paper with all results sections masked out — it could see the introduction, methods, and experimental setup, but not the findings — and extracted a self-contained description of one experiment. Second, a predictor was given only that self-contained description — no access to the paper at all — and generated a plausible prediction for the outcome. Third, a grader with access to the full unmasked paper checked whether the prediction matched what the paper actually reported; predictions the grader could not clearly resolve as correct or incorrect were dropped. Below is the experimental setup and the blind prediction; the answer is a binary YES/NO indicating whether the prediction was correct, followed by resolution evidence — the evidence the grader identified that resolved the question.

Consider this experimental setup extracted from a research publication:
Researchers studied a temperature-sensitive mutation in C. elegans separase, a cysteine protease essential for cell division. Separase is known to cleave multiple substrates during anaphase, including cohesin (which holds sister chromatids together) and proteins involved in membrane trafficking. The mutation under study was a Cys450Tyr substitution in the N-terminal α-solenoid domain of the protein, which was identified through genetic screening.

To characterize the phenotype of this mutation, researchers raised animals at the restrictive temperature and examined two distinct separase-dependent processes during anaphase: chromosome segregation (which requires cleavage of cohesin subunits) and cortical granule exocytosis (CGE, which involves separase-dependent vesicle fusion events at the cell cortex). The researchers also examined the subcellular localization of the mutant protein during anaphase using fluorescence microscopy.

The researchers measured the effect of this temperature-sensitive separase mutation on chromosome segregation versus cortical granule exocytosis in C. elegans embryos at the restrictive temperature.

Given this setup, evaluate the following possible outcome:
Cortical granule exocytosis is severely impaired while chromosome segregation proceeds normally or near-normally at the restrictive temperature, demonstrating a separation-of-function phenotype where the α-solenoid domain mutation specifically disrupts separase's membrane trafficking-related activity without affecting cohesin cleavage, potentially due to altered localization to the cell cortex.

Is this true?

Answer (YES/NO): YES